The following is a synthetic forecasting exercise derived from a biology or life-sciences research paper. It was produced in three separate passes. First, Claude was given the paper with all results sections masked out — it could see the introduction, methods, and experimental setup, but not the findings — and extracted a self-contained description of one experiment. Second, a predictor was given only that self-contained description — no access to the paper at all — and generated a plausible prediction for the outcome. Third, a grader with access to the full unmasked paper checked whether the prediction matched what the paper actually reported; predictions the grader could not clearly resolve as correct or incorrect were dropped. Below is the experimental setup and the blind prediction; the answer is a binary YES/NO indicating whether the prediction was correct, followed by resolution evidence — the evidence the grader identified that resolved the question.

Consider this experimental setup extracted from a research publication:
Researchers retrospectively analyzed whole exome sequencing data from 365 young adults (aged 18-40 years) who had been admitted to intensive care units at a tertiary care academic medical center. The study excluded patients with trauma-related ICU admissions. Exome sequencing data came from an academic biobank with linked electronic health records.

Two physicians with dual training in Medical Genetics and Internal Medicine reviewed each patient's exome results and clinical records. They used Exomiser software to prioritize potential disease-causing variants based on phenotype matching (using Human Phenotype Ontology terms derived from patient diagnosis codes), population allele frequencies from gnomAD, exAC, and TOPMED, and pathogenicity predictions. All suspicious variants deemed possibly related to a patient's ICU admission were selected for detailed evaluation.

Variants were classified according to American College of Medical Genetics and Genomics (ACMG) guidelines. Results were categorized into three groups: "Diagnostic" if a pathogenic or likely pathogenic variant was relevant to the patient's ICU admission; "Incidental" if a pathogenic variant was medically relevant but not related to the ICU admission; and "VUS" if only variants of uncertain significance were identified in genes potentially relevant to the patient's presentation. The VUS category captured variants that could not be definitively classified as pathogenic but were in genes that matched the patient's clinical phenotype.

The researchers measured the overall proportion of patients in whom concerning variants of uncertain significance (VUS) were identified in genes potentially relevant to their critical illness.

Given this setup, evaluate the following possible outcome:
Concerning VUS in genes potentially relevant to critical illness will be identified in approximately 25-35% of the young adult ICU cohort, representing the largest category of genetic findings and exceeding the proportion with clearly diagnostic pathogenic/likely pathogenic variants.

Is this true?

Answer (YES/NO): NO